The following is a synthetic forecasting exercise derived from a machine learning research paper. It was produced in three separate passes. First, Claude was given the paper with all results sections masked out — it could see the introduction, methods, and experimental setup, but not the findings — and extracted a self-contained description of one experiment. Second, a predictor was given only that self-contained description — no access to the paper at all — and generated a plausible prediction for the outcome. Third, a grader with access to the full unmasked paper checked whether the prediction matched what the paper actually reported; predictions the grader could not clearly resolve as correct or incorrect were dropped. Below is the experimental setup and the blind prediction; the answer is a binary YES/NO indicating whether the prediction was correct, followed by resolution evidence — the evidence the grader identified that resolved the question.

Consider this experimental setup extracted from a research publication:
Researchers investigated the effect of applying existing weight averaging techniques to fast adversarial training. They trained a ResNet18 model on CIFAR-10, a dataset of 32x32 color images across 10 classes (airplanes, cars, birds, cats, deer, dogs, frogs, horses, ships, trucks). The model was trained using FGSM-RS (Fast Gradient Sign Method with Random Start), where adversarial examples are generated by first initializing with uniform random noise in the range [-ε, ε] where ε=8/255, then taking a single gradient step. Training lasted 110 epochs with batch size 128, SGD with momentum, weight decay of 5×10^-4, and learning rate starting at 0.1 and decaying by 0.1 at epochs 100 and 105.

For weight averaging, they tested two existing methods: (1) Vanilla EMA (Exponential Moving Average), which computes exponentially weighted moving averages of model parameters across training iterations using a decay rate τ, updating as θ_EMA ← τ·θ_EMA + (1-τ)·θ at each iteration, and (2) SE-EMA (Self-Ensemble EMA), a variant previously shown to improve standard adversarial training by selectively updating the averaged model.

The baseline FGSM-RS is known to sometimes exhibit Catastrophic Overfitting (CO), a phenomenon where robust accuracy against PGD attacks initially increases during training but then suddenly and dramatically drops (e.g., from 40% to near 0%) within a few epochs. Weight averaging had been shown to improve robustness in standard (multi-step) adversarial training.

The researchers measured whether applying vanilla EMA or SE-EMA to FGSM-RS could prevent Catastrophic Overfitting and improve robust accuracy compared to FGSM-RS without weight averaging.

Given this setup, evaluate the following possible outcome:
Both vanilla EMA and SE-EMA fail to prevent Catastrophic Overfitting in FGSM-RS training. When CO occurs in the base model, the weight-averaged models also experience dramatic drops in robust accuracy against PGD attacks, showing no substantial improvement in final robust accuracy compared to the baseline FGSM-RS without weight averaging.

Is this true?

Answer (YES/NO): YES